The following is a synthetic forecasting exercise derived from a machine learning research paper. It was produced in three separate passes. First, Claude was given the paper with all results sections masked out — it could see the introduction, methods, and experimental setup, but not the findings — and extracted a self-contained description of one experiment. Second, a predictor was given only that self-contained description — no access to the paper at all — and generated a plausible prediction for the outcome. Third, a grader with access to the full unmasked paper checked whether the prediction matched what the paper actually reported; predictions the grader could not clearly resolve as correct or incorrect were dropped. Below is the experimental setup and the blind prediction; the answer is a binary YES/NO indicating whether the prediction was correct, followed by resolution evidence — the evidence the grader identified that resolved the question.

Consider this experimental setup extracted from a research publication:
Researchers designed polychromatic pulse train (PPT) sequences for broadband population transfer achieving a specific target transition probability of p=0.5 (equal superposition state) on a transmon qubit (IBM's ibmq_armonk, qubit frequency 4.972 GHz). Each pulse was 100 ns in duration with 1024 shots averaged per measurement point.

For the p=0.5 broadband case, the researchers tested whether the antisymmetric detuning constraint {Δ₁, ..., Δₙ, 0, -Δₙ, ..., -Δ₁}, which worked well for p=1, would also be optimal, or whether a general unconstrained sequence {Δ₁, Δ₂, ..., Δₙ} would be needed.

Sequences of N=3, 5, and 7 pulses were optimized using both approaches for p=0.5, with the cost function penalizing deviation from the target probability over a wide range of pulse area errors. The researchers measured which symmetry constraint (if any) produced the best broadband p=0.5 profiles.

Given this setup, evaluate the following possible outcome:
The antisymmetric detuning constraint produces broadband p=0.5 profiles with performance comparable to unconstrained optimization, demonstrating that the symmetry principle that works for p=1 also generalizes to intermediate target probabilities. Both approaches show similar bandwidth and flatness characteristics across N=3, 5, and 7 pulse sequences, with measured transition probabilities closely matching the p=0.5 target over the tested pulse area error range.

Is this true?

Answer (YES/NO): NO